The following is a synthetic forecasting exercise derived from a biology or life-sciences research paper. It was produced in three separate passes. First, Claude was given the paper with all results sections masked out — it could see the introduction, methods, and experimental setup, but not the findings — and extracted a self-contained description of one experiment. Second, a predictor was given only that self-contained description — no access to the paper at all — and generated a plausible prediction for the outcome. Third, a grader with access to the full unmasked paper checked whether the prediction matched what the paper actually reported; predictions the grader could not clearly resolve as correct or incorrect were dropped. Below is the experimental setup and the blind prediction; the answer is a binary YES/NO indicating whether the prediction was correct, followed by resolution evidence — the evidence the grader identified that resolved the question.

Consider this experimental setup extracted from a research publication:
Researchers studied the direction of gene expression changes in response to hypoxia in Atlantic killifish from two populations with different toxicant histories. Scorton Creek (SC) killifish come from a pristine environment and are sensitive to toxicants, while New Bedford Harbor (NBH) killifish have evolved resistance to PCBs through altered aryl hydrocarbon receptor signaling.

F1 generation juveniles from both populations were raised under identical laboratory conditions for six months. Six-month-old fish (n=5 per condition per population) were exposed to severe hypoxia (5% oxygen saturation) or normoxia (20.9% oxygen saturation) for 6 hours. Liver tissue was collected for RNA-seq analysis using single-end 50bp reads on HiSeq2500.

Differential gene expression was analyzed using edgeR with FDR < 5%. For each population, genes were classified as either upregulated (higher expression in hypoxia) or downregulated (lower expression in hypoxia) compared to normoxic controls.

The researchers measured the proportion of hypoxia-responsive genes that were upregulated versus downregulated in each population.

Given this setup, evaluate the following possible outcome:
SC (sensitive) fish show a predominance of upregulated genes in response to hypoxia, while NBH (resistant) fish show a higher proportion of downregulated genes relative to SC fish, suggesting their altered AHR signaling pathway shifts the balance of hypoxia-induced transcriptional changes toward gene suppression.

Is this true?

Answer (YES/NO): NO